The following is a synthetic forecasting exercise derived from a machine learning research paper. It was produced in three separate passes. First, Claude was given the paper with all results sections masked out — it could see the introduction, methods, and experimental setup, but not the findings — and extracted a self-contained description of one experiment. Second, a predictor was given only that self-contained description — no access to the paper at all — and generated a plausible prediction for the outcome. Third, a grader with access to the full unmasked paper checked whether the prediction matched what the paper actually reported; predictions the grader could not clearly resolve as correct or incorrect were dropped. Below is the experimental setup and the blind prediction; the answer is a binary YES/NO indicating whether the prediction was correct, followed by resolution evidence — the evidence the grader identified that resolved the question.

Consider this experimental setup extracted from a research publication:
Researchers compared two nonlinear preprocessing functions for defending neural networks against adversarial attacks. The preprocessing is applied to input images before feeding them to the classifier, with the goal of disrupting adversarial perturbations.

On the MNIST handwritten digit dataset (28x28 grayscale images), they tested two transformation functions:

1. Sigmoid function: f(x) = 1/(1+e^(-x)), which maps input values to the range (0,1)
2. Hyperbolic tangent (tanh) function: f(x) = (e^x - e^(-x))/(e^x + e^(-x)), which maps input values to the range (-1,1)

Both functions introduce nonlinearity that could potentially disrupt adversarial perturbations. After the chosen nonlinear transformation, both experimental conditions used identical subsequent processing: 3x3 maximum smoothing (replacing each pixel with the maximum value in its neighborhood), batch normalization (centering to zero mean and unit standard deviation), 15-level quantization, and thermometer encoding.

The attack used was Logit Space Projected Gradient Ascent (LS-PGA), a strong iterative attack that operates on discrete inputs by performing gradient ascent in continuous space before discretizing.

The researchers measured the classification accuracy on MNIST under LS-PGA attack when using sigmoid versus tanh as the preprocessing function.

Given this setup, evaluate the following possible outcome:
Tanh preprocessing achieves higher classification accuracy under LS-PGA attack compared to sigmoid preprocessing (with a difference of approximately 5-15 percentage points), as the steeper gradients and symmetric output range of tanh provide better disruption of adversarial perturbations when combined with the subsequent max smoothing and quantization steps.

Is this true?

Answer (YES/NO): NO